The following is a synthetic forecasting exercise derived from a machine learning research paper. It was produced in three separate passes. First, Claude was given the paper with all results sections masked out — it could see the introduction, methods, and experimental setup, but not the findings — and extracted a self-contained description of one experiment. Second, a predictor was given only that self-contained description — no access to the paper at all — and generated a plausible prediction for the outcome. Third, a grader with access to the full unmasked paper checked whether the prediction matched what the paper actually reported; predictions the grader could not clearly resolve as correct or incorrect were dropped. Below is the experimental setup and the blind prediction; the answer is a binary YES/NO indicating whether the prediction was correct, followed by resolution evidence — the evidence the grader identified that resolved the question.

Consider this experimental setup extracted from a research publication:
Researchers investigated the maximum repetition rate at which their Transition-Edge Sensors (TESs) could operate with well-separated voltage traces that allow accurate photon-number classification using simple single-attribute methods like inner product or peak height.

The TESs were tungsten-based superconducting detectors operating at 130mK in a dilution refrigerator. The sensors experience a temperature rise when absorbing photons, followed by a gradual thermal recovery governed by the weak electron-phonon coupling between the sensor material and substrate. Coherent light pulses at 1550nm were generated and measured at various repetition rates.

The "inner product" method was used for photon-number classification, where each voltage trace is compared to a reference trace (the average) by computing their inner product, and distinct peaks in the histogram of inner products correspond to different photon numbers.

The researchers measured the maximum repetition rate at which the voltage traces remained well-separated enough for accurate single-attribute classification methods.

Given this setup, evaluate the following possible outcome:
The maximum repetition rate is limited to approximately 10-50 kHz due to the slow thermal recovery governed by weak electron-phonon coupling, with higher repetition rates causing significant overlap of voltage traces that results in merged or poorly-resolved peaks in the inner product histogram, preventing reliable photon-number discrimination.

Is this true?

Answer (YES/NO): NO